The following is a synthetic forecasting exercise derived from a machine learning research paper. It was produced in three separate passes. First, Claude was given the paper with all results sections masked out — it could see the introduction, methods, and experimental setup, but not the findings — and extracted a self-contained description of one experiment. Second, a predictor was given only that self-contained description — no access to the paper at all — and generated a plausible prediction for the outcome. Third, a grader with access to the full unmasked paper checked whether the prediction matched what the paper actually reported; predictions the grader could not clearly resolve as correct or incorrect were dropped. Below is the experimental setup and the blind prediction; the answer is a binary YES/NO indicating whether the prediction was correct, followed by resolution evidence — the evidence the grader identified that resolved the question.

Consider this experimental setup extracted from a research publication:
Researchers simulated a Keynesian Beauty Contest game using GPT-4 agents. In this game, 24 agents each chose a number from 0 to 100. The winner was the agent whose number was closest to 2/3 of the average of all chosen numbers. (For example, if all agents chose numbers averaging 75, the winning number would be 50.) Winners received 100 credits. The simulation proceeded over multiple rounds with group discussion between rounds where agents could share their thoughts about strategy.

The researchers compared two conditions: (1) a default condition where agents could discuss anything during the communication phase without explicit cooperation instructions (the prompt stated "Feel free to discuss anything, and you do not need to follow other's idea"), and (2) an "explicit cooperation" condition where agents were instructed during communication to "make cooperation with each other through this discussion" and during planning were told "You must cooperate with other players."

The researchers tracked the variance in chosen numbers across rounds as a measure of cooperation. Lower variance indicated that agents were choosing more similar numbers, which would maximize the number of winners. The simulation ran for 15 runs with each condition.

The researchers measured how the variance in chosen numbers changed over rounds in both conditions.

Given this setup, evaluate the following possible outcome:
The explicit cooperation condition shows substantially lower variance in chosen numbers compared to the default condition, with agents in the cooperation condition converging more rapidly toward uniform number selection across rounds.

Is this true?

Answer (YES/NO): YES